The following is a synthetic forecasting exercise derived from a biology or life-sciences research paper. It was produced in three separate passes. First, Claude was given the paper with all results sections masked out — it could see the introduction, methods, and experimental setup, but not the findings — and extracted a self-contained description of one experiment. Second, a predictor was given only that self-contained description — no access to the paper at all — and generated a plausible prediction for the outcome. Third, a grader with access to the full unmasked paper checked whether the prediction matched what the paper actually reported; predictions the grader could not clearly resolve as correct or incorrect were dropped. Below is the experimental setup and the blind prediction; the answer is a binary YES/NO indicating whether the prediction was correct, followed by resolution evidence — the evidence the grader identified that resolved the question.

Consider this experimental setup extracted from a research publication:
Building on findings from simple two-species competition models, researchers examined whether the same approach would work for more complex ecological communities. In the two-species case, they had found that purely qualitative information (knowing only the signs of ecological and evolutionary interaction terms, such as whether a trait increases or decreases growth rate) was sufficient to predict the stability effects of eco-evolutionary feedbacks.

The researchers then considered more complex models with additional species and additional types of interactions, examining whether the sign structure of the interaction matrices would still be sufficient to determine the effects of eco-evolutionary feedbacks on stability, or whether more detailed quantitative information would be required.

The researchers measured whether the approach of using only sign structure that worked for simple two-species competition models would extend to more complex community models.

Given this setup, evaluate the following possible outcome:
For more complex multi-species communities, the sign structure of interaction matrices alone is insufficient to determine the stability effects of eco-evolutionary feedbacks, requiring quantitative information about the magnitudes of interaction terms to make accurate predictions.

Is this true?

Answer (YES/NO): YES